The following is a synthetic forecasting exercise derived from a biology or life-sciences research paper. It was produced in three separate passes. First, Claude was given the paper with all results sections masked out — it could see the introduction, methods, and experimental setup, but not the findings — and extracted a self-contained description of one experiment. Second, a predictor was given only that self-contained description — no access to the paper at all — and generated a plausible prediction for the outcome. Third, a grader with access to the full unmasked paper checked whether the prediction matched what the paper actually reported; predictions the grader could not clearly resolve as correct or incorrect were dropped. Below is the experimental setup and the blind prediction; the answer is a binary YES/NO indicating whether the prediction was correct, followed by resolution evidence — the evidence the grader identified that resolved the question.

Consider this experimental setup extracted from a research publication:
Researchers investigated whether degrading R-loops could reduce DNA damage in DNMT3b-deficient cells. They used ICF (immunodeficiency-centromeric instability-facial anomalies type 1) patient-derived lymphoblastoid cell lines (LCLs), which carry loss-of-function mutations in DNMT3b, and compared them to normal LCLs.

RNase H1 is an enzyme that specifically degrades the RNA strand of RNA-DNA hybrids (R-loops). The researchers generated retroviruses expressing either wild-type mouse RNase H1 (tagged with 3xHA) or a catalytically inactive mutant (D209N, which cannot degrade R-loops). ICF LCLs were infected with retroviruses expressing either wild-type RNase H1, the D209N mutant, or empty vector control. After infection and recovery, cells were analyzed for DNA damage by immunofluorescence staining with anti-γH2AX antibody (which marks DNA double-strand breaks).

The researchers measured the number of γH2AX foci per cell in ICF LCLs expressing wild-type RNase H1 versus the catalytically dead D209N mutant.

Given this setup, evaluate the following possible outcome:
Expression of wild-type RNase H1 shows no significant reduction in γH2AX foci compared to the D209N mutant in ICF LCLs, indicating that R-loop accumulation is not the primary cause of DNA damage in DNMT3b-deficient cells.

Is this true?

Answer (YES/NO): NO